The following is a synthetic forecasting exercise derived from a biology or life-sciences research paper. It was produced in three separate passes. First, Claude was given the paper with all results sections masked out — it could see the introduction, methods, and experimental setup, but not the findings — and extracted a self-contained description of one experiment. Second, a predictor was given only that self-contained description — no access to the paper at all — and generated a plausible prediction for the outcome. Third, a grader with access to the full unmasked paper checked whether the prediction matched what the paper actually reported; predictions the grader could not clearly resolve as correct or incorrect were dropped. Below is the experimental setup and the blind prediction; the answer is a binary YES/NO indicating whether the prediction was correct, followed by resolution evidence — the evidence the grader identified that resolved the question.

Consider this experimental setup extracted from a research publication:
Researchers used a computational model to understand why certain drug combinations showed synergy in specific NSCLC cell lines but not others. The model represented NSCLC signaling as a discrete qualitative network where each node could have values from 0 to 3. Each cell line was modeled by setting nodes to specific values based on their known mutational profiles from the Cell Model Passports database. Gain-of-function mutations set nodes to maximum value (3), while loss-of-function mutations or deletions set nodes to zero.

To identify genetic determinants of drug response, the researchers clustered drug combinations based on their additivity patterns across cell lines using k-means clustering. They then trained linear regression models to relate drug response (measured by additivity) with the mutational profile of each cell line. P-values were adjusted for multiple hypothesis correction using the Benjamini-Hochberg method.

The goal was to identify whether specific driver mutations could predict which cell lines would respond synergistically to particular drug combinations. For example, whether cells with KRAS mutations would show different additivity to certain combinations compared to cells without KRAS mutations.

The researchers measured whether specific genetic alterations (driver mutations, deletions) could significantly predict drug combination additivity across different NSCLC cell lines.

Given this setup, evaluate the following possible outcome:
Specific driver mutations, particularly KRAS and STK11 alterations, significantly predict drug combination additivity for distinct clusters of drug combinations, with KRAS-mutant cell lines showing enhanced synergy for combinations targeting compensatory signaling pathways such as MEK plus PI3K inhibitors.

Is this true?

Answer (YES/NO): NO